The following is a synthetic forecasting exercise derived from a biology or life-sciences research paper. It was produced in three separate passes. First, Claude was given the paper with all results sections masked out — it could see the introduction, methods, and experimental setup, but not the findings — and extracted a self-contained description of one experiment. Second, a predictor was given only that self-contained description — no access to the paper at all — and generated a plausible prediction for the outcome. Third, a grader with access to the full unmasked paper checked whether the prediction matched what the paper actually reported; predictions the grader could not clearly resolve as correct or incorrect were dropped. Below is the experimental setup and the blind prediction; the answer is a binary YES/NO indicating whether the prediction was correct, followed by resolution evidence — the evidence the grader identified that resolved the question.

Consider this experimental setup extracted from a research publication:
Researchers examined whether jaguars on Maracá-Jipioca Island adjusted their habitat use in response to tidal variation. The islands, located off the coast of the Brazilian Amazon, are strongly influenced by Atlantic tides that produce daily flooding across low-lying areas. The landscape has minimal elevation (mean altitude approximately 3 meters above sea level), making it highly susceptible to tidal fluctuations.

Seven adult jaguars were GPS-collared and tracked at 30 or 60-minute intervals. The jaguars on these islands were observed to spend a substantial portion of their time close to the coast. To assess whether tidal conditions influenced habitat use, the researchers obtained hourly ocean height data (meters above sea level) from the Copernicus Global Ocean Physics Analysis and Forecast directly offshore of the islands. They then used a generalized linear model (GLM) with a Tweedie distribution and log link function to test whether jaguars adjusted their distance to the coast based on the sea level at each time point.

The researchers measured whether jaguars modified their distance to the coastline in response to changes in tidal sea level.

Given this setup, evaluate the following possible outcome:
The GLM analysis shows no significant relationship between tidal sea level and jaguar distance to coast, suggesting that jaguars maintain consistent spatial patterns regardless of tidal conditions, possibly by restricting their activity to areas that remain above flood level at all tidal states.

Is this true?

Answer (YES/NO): NO